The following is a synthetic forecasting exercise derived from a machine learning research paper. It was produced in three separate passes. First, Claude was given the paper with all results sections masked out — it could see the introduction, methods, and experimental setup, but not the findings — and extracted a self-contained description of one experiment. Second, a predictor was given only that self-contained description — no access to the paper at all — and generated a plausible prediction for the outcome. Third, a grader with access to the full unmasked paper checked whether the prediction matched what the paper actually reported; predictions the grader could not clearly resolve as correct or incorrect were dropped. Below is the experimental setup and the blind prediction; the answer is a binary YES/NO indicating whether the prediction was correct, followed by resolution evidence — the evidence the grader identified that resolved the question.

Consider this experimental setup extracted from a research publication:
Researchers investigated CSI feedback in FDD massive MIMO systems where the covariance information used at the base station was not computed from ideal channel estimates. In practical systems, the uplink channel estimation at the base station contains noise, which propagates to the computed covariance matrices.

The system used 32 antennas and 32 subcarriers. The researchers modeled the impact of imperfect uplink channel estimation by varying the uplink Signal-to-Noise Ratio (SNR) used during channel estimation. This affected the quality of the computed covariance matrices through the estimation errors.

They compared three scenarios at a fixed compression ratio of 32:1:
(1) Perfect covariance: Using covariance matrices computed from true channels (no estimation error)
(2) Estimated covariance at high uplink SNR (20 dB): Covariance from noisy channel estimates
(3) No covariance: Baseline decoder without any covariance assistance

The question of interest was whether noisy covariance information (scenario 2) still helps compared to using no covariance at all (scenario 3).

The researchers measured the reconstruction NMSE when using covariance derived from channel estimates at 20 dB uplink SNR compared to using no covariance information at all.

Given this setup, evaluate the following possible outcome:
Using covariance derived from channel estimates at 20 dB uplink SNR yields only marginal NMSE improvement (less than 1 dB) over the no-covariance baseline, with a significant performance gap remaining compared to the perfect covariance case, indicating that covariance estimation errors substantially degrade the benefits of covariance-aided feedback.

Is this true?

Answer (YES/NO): NO